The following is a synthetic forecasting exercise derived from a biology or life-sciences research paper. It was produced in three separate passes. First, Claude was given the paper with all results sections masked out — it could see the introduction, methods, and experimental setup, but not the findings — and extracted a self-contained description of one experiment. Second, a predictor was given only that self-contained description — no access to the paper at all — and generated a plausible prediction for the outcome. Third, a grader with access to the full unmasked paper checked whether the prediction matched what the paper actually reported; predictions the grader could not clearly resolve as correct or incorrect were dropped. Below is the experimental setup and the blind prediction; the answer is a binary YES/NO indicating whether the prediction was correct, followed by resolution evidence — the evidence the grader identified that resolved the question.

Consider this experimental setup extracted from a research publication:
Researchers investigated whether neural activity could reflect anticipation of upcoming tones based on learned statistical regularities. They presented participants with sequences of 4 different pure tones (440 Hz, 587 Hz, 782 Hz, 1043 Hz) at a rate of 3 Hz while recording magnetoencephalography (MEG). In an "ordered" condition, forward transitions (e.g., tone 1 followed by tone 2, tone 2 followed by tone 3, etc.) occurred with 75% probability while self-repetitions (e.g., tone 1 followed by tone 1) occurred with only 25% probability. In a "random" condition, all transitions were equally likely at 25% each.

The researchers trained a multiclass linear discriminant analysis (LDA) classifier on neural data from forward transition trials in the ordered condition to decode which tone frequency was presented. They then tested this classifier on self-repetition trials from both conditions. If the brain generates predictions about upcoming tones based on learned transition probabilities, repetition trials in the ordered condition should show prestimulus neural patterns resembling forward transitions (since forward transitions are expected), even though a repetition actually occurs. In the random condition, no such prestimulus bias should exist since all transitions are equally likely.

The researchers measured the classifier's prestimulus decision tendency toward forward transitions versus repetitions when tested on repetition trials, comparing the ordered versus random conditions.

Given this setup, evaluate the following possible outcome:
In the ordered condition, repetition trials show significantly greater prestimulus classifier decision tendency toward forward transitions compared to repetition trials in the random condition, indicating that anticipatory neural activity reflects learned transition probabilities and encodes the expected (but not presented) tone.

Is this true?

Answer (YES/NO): YES